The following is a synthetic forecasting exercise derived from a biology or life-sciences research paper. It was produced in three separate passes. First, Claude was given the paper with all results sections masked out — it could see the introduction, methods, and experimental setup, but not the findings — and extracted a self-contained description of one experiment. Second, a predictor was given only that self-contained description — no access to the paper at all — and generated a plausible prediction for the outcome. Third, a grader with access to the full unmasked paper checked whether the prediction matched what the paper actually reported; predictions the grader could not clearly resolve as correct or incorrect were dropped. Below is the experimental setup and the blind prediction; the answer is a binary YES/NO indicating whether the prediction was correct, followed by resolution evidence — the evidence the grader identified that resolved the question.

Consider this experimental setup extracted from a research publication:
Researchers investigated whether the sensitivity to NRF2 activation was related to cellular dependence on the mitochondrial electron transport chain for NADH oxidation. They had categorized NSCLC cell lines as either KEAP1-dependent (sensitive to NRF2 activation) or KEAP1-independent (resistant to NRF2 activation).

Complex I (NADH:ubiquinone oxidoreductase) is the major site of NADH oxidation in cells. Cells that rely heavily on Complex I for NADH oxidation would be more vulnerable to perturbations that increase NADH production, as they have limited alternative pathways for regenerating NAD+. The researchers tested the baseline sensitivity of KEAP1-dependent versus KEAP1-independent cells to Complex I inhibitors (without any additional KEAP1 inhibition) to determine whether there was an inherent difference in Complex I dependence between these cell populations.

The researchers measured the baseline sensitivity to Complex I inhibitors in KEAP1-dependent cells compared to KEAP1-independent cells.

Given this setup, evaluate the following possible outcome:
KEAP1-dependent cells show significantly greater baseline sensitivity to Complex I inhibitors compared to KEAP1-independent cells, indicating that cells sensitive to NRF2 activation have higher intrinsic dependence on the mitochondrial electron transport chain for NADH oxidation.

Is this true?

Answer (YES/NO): YES